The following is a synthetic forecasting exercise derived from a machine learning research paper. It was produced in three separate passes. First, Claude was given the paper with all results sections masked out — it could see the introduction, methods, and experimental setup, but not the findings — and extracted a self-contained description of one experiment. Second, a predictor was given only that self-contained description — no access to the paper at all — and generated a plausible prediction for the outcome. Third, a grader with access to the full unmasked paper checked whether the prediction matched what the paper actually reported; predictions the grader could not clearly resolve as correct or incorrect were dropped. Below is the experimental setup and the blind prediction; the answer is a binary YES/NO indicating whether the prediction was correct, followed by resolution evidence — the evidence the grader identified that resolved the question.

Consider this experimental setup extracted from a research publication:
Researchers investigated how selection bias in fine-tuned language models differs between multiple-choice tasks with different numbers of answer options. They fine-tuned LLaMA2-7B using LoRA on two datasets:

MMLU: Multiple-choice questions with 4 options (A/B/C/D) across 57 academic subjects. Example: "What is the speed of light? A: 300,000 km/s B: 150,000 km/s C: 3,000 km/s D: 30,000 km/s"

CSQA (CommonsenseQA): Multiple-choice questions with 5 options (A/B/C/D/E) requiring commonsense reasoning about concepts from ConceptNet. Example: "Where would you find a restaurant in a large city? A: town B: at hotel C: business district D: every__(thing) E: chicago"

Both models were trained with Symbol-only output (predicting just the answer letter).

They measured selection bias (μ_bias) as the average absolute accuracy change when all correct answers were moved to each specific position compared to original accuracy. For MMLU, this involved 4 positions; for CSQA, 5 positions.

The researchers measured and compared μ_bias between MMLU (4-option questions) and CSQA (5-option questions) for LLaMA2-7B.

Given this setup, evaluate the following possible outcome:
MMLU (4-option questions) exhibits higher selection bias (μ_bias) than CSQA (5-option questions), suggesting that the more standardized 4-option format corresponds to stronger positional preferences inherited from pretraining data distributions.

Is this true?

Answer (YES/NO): NO